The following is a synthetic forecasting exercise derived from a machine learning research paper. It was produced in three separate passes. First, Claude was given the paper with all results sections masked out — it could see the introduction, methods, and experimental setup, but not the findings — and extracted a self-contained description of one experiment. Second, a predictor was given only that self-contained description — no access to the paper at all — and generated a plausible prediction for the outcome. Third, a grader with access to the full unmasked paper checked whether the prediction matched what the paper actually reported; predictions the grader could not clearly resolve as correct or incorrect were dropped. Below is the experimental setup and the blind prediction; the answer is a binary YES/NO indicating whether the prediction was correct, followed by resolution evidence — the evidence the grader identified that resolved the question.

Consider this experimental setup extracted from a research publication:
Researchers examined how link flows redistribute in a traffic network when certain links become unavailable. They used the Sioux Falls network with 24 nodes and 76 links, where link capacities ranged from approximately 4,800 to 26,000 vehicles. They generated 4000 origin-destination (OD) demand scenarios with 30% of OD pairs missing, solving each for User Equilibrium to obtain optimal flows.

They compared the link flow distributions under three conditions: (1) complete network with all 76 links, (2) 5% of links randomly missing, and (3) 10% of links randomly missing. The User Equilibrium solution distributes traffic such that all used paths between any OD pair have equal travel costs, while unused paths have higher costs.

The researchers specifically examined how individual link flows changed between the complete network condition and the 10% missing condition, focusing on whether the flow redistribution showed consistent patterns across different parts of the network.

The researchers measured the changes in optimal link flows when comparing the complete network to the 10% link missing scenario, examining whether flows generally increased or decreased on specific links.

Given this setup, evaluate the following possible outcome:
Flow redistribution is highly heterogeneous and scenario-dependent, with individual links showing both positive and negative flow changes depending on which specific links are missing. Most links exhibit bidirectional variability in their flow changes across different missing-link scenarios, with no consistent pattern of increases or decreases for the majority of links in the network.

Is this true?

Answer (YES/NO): NO